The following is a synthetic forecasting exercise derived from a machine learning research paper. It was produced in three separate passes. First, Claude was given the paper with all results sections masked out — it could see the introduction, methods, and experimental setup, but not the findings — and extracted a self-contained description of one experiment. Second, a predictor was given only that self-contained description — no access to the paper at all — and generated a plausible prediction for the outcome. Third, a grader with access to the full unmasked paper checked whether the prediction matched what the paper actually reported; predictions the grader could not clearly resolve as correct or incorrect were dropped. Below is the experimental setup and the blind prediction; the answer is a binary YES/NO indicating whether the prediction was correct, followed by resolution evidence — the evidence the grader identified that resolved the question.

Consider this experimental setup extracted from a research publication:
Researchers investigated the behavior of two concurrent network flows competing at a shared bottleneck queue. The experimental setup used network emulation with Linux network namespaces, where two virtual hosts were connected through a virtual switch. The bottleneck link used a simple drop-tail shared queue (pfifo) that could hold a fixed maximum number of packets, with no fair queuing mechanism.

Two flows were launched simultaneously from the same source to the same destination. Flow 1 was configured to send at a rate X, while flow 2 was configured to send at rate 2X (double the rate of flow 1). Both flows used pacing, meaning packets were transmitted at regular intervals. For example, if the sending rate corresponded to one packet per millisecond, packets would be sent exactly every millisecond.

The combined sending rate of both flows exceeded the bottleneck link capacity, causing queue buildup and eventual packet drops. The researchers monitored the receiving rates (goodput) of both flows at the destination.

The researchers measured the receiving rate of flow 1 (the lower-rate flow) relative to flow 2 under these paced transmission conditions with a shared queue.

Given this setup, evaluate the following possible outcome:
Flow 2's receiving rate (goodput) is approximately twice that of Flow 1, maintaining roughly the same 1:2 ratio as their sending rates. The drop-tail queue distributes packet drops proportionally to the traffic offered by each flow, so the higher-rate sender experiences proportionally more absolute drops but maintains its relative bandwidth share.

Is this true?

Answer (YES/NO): NO